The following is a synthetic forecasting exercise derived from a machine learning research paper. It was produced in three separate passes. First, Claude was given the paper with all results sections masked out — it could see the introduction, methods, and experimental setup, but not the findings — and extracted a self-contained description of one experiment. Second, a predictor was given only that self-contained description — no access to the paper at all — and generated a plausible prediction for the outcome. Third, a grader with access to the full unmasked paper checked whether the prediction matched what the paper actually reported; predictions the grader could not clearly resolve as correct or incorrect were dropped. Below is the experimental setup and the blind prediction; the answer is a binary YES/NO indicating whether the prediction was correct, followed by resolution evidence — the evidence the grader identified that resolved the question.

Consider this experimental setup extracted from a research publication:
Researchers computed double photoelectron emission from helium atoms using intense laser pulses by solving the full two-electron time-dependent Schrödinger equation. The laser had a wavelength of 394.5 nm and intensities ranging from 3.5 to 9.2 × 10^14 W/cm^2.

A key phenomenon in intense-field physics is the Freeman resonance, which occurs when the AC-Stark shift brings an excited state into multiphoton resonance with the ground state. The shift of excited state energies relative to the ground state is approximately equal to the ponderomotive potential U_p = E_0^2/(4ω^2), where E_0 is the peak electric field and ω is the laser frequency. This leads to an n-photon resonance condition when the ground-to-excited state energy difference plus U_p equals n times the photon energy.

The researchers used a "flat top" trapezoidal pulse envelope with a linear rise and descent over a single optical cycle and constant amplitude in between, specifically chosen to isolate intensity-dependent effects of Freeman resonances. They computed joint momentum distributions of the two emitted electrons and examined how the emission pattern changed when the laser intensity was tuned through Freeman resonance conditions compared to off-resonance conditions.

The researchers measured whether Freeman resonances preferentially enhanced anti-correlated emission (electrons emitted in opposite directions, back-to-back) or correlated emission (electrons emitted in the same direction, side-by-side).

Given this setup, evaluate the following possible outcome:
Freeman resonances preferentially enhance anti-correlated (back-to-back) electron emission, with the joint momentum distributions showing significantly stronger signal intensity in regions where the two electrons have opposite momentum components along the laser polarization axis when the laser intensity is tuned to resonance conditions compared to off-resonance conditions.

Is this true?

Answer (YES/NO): YES